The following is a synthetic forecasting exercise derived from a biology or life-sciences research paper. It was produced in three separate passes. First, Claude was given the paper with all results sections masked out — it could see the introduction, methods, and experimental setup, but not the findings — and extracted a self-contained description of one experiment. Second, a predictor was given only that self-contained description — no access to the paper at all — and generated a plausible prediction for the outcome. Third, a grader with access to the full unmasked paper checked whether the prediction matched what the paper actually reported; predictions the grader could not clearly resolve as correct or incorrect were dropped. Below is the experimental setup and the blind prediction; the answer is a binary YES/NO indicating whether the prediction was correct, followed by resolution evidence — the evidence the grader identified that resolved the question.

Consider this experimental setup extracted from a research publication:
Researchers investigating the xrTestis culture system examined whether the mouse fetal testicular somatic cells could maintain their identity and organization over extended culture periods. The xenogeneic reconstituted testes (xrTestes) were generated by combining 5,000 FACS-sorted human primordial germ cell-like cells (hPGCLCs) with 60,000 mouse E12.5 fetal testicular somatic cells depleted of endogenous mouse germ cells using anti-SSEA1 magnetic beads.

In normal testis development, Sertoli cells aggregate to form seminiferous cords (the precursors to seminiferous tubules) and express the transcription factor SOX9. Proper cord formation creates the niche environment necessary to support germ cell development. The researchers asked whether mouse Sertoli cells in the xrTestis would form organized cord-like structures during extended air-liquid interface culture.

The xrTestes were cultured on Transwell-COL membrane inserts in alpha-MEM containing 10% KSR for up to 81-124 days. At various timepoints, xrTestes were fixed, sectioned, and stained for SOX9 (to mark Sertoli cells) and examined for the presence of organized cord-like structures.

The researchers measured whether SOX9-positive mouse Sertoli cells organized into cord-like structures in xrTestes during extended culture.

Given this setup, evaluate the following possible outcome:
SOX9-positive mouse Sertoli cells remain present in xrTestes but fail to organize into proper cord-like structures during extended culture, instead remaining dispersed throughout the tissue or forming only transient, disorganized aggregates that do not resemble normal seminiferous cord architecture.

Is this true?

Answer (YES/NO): NO